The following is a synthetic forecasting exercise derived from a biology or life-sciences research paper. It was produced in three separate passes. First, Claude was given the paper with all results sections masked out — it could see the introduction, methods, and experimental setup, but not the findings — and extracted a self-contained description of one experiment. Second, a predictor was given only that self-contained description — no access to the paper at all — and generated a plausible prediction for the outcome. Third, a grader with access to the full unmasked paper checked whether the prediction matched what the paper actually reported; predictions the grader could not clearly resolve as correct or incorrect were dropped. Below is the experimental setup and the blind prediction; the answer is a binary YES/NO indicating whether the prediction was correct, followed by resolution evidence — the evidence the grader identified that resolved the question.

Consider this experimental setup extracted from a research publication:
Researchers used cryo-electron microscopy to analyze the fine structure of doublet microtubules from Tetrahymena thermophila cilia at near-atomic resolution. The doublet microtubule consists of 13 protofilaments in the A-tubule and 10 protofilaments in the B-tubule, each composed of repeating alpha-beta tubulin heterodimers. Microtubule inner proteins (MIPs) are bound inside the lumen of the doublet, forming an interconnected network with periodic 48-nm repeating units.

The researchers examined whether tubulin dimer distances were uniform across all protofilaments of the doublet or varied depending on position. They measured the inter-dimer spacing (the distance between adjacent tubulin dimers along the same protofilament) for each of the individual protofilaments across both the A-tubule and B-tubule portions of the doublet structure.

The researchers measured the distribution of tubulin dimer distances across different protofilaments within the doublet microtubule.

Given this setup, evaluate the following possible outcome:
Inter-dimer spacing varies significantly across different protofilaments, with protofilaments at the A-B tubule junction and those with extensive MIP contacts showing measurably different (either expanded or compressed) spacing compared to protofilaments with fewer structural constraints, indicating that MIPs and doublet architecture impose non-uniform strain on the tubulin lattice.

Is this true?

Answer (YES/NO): YES